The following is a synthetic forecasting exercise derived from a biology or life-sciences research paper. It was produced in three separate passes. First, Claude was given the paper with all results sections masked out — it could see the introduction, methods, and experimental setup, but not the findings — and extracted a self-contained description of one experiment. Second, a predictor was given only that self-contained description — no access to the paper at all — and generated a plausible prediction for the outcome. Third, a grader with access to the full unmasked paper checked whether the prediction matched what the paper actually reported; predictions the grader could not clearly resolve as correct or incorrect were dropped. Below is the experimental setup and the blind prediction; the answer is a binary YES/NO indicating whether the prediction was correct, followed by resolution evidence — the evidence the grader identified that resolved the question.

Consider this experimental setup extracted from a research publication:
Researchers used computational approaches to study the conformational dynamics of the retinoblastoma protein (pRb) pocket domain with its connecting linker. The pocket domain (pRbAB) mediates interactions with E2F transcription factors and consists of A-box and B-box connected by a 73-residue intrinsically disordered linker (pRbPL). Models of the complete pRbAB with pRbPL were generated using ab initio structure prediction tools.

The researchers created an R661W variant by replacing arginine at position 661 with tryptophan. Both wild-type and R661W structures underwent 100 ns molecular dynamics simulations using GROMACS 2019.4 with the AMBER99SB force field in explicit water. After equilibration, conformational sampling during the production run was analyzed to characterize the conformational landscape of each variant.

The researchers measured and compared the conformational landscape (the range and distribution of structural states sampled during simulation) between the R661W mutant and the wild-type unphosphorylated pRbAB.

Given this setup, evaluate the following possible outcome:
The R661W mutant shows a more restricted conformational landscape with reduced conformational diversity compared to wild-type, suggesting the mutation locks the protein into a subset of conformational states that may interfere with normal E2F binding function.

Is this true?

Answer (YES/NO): NO